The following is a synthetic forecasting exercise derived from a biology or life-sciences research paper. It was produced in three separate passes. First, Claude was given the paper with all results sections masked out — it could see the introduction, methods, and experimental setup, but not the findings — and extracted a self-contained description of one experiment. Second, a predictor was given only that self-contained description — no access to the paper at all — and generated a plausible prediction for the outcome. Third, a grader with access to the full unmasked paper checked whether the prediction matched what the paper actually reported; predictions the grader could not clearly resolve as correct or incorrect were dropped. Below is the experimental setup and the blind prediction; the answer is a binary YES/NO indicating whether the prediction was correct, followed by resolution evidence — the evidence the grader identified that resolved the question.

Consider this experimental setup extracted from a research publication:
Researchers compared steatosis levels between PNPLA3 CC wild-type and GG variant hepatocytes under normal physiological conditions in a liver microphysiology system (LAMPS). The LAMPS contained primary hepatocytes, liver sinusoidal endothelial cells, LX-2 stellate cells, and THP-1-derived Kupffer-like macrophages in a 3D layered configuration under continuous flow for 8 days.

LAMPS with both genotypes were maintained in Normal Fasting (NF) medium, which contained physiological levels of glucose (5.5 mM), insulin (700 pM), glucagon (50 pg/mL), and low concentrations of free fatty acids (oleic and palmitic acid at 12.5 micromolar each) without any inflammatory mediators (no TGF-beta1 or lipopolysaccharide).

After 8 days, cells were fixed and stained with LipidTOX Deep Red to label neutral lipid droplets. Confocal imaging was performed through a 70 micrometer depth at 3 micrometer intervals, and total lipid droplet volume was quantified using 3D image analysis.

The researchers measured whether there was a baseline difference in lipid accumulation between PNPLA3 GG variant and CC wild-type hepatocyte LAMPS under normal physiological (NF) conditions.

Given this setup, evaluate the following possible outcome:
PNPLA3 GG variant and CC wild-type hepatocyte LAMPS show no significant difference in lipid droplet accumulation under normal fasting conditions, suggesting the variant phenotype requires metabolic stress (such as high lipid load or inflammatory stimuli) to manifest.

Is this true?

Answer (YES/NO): NO